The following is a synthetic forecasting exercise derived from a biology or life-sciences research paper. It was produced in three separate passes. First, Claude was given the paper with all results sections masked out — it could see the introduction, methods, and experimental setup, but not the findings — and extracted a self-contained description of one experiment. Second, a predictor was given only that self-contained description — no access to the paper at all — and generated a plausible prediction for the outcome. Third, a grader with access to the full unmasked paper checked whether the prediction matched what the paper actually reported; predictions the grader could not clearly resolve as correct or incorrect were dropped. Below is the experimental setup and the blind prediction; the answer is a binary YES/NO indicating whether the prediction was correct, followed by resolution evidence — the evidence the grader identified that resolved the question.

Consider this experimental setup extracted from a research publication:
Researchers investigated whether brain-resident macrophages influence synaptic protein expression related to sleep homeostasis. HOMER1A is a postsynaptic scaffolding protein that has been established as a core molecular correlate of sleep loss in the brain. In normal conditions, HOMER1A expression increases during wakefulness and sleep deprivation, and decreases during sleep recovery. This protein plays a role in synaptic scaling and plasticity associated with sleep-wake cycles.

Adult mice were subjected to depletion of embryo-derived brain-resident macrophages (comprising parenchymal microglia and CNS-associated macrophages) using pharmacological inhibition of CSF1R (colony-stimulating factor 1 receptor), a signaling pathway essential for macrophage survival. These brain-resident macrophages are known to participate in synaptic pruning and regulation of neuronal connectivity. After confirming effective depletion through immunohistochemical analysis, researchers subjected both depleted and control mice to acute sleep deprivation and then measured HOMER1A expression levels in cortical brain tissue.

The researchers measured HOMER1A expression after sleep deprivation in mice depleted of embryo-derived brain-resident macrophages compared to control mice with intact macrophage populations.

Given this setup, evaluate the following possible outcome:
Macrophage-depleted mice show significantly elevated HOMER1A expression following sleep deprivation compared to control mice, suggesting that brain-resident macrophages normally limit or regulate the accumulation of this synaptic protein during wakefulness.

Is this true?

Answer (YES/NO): NO